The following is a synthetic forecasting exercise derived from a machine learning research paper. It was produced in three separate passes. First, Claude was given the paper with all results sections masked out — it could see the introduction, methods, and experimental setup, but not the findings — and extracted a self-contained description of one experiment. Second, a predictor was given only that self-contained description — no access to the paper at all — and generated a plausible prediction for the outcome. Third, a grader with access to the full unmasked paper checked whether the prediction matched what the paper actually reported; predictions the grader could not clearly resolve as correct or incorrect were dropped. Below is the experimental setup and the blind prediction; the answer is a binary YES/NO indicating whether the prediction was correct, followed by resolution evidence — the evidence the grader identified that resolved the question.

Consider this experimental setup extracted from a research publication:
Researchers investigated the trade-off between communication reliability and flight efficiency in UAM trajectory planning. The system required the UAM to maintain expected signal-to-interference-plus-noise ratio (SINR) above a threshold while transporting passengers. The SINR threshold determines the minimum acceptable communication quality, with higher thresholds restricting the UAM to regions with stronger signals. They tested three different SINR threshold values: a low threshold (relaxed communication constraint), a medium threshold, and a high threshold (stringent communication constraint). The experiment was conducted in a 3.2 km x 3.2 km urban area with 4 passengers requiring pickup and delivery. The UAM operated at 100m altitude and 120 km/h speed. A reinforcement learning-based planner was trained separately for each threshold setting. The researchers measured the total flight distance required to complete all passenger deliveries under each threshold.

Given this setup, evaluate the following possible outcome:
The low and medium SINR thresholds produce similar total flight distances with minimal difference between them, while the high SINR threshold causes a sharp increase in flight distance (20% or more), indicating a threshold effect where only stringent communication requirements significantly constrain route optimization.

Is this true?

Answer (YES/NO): NO